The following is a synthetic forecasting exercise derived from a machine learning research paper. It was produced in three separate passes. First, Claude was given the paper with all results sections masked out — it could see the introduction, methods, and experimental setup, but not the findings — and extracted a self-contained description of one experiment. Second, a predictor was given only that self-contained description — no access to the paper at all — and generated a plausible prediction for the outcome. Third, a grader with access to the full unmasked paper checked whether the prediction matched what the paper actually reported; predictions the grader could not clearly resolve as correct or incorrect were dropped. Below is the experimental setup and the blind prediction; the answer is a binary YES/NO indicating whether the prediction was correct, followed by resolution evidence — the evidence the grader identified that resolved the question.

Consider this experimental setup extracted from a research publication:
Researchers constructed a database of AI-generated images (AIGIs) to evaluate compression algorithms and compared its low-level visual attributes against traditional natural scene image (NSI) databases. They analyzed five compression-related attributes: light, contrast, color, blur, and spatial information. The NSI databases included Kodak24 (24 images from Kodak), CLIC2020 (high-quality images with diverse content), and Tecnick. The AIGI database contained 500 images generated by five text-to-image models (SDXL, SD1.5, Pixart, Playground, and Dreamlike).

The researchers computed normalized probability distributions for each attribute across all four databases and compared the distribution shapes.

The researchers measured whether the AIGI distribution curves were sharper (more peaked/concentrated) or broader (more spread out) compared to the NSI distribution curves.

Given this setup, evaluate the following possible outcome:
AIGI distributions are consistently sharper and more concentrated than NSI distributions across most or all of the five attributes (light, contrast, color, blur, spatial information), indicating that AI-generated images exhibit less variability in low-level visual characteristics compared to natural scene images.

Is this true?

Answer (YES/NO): YES